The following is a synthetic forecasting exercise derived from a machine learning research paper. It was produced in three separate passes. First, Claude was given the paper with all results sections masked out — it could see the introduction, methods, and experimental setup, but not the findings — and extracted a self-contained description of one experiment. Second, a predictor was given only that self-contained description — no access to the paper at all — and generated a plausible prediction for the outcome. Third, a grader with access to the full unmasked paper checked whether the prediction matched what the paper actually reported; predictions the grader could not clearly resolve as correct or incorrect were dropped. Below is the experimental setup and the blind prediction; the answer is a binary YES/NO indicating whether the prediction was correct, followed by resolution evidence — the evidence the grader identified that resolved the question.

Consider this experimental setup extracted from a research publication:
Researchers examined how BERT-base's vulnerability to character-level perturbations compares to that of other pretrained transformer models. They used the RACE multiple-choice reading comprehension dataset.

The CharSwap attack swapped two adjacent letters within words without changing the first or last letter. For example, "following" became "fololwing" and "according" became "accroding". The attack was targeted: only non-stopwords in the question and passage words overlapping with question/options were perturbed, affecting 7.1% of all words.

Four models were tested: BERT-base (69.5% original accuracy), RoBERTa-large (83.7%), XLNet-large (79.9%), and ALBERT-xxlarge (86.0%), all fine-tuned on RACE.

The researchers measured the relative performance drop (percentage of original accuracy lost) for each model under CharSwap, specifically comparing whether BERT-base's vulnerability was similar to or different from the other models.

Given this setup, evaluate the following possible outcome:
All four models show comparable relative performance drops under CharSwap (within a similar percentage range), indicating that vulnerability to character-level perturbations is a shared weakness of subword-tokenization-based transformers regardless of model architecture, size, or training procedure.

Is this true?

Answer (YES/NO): NO